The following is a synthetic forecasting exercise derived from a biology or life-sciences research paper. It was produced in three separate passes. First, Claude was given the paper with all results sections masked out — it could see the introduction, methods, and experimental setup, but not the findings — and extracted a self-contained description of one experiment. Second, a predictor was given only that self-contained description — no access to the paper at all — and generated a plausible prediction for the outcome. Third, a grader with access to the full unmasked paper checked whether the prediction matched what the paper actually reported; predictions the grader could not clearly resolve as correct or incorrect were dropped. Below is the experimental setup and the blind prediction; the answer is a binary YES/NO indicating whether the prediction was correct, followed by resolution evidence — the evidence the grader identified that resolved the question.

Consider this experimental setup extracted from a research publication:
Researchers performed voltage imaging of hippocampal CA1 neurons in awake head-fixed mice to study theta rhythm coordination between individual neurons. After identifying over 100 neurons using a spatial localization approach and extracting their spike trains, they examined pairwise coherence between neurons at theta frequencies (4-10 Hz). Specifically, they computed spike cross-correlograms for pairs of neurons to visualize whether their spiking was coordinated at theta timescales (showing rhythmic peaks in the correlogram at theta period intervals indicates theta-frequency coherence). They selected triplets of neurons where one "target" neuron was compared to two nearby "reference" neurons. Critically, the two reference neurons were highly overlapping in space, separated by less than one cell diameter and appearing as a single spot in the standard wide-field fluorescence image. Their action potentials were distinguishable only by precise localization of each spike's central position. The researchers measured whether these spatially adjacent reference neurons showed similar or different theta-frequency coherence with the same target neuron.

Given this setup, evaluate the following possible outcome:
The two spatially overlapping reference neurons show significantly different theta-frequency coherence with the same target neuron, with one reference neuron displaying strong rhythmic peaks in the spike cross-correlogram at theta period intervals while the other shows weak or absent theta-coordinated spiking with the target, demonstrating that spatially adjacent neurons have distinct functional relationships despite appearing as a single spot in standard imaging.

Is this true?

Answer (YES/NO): YES